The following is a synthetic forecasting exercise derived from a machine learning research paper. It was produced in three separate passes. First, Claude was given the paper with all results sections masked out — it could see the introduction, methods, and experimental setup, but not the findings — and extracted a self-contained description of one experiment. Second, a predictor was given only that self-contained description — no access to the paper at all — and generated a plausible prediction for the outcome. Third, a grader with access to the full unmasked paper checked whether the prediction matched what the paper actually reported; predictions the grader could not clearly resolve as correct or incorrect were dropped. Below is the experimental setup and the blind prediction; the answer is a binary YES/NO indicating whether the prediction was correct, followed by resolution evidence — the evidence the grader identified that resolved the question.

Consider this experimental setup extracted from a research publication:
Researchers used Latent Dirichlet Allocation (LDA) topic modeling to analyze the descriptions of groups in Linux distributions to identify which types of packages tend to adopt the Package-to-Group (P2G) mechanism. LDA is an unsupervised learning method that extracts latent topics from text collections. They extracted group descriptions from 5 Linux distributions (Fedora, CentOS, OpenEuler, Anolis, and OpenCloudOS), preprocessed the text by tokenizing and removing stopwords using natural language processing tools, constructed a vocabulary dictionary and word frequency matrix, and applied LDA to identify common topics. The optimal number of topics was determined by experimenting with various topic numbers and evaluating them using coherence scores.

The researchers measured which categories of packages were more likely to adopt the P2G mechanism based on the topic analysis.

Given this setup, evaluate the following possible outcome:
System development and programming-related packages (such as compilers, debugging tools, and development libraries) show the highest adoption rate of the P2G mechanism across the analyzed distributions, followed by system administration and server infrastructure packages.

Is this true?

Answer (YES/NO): NO